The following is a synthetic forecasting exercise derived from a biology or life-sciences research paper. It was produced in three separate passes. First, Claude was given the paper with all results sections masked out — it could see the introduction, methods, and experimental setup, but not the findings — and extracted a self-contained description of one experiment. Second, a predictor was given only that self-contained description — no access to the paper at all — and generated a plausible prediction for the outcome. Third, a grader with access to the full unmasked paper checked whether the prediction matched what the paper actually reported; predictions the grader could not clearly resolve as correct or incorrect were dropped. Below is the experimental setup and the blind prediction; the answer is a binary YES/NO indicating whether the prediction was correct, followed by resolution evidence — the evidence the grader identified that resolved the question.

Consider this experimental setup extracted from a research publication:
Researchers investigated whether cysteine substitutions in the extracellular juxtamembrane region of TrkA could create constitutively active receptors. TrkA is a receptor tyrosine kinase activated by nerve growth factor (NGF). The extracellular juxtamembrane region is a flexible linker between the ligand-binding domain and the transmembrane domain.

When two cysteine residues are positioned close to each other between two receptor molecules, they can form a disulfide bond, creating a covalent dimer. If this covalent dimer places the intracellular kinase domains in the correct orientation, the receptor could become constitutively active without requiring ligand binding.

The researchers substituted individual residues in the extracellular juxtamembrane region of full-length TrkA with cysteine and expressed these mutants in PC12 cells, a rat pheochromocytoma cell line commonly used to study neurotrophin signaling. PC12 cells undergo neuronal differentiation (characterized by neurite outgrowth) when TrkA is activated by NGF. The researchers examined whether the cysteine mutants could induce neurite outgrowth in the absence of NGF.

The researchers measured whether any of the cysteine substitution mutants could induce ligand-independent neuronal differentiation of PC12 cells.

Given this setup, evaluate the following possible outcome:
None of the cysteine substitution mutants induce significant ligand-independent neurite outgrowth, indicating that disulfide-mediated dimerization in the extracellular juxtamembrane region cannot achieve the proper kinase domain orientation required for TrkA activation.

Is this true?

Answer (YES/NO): NO